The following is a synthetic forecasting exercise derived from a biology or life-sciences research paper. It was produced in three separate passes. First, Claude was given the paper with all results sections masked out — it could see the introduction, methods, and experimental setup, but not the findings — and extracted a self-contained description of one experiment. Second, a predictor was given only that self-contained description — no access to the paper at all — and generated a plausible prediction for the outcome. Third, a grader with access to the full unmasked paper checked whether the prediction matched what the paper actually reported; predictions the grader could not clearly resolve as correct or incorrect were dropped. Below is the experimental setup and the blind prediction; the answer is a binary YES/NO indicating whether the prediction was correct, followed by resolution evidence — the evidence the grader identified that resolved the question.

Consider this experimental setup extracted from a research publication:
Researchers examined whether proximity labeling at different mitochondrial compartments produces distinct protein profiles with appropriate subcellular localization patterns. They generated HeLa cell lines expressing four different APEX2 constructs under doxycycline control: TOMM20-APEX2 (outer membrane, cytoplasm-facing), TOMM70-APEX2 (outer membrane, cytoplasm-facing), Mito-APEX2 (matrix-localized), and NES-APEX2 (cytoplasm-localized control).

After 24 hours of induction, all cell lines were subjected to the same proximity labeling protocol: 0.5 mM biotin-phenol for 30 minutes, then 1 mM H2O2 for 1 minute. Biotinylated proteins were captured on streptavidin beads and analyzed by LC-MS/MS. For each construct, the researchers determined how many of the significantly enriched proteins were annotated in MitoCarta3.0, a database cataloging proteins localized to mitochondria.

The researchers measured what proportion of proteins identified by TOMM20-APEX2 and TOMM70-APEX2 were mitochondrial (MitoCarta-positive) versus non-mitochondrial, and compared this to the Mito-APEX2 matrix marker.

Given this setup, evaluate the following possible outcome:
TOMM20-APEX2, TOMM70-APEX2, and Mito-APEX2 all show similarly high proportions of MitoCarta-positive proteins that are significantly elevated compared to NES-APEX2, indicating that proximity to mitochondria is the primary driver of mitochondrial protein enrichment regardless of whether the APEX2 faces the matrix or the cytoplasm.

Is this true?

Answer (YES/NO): NO